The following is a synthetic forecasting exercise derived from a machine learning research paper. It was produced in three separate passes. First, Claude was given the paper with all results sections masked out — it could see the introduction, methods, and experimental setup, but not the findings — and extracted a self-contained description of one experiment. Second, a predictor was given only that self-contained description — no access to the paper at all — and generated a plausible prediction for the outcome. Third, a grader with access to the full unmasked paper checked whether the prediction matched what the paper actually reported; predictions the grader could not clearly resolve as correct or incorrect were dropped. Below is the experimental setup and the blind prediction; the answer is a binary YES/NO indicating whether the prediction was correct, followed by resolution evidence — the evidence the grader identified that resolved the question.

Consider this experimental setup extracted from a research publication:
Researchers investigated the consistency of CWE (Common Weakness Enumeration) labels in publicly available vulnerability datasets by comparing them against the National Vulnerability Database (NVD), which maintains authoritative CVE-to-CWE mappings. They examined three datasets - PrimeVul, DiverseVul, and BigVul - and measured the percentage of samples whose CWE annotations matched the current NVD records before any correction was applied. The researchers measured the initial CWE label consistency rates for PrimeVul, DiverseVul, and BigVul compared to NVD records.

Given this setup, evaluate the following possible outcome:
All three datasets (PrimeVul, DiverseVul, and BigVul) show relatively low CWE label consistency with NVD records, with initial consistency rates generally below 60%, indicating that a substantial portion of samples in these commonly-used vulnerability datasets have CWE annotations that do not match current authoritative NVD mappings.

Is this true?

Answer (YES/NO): NO